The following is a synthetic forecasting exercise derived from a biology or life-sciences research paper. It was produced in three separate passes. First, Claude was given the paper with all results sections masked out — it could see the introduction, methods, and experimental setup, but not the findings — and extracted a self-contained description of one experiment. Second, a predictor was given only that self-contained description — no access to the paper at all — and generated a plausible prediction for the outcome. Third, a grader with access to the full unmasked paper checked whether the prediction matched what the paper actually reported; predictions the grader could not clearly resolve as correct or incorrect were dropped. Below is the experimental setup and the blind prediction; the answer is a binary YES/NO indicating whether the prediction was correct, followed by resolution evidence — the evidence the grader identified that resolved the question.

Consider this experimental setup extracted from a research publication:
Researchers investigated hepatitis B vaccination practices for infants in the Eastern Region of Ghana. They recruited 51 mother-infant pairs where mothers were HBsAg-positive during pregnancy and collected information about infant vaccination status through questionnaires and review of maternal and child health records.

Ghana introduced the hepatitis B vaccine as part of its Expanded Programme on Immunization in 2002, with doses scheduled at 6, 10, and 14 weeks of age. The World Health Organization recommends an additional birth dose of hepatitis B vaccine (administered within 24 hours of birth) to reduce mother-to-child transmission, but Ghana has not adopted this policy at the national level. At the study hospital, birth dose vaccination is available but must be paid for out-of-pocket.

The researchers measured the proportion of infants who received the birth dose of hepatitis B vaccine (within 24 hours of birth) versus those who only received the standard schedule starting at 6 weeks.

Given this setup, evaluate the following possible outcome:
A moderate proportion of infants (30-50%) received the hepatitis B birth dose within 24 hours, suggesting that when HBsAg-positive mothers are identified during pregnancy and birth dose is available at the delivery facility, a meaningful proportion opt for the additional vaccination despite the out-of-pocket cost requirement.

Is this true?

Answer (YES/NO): NO